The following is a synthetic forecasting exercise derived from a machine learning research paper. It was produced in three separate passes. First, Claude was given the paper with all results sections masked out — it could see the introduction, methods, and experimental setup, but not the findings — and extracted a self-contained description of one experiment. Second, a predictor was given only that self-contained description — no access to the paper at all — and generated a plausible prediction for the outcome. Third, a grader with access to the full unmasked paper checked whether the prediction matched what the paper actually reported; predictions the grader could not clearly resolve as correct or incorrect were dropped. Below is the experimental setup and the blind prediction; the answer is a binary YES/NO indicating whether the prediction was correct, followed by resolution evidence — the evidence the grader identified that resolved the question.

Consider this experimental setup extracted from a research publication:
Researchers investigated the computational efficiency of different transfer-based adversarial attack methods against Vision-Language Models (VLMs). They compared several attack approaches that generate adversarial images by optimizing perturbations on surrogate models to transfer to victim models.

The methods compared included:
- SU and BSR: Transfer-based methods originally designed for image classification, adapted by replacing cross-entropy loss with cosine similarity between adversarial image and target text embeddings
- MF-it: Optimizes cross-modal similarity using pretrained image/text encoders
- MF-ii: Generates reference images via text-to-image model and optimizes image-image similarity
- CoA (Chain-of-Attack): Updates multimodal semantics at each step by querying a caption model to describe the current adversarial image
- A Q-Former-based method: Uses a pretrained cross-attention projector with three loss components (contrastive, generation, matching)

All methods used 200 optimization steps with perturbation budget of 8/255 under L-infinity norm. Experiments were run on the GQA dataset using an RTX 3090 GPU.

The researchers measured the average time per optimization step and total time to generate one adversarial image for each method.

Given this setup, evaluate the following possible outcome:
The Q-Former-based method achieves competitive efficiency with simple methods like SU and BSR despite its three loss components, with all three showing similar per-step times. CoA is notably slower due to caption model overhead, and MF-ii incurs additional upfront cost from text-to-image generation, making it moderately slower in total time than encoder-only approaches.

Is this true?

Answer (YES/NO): NO